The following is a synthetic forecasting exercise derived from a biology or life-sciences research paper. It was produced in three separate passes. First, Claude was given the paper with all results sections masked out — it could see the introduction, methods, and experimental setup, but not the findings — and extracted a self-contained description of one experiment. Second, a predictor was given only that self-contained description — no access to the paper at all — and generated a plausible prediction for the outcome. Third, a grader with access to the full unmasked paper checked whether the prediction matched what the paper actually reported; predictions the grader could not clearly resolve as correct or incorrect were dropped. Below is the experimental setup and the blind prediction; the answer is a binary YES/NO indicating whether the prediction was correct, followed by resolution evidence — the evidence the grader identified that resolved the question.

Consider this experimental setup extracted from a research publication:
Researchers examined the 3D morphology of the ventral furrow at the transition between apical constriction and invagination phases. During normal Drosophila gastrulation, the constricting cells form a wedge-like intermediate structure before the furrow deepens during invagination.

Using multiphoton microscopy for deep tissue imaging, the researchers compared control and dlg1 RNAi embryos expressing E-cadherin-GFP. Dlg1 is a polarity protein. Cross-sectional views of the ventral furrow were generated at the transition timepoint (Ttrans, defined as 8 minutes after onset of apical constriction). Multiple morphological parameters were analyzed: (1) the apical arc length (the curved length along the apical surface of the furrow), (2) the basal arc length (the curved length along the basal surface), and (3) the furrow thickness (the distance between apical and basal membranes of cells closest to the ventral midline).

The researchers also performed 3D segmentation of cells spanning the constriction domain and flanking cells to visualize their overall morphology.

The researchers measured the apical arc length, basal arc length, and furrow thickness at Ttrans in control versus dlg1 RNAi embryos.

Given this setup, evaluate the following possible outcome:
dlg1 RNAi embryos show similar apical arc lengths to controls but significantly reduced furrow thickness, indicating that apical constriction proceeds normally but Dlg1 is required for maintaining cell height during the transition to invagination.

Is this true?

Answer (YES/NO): NO